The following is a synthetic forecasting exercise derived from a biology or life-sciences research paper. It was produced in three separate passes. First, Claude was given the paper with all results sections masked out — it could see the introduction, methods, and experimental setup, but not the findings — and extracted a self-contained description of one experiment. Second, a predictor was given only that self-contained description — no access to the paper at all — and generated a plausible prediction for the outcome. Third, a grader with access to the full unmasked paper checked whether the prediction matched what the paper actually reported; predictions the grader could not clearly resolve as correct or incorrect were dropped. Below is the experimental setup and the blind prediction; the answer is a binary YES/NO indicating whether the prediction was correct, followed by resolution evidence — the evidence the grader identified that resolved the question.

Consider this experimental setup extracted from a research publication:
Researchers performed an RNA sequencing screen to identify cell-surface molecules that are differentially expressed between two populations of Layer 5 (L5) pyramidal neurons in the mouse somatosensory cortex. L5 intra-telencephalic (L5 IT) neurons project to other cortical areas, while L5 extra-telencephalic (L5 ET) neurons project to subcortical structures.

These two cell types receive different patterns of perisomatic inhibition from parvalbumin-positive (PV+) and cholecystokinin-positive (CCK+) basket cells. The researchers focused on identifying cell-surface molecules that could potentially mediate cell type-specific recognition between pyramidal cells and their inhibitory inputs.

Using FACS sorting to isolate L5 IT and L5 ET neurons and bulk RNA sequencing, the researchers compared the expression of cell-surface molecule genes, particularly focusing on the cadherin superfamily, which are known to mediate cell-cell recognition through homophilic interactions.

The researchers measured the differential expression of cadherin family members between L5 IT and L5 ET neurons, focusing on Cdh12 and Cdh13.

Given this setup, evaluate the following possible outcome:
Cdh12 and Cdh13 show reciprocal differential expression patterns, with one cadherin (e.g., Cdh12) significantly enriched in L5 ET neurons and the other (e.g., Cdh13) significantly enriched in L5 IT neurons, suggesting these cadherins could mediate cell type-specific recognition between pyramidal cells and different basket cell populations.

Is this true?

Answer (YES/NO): NO